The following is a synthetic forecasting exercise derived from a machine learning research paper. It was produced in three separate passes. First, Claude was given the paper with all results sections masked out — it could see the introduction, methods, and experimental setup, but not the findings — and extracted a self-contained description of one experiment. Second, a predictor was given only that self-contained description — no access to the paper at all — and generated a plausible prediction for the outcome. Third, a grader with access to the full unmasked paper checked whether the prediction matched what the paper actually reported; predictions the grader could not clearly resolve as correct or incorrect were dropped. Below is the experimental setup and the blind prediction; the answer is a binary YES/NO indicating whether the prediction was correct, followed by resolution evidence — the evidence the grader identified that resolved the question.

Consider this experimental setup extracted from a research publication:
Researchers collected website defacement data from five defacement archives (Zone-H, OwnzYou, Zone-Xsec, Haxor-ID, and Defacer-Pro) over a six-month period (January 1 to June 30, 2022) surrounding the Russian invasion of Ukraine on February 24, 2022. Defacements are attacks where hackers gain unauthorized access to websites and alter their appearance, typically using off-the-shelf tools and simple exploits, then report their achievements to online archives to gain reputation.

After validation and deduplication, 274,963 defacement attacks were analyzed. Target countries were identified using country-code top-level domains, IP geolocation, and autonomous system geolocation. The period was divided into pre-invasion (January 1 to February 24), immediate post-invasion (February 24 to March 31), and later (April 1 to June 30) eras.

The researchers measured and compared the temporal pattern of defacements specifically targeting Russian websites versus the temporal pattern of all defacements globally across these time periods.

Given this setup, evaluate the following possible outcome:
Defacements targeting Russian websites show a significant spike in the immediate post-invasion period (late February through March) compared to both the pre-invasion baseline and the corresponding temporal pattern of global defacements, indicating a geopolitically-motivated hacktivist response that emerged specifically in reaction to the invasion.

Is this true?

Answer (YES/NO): YES